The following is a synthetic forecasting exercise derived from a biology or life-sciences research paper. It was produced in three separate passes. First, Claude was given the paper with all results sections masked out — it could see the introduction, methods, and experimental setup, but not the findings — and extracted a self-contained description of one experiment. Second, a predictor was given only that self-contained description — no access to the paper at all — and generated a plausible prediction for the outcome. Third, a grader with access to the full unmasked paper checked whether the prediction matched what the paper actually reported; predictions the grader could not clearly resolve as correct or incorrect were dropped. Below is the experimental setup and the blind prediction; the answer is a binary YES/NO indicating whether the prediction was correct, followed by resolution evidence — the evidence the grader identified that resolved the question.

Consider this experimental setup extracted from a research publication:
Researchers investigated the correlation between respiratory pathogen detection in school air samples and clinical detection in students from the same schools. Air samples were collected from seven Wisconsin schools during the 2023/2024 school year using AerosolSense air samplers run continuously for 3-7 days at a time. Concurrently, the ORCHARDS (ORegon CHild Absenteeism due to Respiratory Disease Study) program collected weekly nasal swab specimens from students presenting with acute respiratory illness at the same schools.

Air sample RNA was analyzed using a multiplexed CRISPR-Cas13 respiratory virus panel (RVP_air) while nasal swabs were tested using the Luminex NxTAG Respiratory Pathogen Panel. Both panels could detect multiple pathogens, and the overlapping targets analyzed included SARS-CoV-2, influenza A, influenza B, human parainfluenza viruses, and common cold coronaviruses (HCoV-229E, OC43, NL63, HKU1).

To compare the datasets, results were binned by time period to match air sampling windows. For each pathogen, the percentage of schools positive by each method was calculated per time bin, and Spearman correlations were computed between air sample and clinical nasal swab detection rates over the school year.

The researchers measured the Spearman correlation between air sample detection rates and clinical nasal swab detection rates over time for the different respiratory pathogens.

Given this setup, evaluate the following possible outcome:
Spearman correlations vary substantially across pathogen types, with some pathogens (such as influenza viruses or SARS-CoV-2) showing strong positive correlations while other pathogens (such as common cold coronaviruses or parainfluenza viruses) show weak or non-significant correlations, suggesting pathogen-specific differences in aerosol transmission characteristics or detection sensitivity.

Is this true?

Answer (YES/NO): NO